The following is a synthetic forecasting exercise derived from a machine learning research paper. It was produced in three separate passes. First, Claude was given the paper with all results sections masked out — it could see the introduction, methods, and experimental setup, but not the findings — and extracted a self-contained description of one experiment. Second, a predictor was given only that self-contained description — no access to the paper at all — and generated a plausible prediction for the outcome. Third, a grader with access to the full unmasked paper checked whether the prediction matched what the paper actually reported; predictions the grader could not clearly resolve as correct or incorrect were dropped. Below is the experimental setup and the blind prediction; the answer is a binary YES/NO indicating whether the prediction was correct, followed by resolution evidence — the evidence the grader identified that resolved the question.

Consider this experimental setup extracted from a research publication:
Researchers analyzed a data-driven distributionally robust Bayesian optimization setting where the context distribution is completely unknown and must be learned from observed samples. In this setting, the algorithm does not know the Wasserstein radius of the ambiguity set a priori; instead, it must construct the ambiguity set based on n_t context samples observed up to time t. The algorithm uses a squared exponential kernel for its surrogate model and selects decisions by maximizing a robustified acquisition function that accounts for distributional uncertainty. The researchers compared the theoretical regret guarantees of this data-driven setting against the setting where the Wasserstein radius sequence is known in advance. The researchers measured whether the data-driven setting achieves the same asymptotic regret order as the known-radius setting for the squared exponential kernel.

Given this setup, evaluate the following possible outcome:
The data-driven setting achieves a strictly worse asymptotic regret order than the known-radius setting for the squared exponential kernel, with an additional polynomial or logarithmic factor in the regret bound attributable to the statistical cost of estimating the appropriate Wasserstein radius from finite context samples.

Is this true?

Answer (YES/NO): NO